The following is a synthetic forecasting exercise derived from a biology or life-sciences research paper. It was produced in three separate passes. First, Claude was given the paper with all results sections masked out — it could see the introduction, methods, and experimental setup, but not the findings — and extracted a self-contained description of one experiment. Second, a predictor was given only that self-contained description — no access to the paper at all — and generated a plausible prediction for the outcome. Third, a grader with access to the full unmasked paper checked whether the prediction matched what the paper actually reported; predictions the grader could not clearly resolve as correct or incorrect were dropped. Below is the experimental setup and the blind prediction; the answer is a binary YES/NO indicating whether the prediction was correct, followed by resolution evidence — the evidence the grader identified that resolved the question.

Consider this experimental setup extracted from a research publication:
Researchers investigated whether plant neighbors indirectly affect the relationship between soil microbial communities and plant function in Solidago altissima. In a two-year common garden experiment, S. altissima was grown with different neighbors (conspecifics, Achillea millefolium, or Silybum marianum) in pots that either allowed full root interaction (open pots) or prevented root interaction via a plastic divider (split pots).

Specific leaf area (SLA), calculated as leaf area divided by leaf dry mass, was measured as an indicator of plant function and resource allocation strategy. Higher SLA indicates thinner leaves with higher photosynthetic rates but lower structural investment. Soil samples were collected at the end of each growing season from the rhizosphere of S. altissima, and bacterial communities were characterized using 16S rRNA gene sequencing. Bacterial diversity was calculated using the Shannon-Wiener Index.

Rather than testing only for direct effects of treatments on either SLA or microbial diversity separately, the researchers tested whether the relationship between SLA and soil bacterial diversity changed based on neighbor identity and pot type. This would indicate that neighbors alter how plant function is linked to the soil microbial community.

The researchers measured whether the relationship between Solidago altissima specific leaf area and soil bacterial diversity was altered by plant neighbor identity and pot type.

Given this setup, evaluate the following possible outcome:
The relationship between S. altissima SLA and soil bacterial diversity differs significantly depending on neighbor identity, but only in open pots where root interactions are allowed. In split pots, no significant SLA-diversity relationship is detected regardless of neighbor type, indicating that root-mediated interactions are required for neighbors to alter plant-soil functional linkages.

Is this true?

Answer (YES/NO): NO